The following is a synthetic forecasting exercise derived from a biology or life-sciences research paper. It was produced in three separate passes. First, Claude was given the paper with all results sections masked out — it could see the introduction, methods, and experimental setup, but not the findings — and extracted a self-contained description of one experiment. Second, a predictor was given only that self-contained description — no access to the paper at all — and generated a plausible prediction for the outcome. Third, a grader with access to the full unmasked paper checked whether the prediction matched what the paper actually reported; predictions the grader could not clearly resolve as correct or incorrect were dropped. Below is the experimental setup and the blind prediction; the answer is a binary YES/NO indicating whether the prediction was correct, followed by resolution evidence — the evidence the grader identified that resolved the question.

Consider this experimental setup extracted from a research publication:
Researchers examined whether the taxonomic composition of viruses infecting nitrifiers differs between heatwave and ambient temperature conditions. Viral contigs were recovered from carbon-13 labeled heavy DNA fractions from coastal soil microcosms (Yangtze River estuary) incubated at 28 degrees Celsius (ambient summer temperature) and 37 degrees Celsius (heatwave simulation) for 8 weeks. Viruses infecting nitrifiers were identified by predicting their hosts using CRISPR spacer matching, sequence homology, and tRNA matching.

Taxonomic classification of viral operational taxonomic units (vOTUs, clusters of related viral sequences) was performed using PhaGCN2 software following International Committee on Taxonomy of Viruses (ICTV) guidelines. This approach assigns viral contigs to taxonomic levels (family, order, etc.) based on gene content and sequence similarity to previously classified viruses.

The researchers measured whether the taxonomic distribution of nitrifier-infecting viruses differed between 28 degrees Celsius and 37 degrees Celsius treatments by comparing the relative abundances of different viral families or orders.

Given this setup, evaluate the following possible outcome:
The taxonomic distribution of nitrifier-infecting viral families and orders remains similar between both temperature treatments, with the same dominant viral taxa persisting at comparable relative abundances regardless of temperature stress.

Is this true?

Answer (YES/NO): NO